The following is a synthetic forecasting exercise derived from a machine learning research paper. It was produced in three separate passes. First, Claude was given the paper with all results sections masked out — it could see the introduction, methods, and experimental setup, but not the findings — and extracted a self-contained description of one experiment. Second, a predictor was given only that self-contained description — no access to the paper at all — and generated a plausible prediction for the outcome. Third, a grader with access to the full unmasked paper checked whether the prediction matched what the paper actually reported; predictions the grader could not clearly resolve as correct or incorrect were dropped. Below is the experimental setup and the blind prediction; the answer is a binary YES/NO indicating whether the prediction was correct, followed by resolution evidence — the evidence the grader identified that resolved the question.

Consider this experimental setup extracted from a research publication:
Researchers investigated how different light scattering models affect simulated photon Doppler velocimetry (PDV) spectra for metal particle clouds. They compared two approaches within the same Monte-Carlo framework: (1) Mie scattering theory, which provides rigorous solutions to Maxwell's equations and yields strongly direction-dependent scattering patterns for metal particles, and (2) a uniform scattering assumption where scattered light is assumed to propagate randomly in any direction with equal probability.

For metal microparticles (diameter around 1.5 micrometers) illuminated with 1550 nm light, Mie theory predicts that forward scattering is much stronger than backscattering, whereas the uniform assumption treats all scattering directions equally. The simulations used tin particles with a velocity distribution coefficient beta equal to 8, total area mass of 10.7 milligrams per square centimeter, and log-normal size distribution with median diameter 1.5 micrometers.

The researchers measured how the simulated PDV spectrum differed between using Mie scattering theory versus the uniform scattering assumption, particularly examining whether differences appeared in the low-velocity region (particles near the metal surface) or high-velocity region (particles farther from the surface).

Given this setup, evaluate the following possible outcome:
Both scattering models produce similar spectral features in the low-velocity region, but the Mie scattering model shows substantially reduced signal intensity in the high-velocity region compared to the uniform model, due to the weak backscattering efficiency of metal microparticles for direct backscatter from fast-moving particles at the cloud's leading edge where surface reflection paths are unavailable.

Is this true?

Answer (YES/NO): NO